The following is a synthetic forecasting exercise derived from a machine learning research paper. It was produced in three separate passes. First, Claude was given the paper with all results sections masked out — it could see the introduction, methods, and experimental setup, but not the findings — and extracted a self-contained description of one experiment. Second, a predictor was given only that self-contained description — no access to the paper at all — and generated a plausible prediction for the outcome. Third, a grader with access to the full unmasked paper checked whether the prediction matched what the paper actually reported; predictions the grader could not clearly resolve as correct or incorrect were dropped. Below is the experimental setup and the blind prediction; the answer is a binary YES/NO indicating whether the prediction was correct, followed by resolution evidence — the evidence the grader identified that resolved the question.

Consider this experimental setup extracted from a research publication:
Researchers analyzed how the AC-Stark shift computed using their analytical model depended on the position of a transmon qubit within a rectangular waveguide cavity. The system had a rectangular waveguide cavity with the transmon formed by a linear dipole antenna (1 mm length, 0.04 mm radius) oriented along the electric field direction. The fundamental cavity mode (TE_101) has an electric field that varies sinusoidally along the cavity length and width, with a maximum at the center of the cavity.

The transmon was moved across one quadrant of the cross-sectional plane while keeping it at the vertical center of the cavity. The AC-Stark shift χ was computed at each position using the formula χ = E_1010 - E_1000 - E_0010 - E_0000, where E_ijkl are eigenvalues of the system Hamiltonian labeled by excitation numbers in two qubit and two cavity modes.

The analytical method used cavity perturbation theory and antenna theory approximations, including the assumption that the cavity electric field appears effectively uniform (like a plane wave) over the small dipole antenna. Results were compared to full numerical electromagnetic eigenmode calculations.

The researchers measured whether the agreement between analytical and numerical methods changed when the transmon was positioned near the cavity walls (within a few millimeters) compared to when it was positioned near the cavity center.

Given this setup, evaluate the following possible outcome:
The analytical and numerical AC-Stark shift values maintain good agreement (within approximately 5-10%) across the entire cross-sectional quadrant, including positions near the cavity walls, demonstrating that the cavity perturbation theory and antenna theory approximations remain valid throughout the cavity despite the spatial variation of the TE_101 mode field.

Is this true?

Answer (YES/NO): NO